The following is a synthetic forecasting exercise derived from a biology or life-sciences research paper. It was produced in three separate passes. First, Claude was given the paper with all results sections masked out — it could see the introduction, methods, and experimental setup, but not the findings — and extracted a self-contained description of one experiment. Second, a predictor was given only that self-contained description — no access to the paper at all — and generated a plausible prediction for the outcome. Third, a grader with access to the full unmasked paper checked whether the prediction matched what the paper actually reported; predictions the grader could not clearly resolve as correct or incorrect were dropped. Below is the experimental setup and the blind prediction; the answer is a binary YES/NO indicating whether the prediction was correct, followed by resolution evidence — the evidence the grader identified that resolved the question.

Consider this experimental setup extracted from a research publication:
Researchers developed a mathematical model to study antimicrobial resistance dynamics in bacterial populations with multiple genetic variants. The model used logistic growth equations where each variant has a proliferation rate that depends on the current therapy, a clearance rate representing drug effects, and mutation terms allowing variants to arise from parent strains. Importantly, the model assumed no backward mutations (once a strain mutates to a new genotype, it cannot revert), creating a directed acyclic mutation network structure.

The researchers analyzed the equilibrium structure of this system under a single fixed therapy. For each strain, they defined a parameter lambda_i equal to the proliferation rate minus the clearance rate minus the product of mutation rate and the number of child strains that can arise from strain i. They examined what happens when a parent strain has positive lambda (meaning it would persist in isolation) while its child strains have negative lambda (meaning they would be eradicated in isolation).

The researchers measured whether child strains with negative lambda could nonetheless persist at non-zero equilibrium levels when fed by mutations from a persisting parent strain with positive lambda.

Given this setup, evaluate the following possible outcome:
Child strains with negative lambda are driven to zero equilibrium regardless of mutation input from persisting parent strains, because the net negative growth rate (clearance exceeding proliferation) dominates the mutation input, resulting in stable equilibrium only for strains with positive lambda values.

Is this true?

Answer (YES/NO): NO